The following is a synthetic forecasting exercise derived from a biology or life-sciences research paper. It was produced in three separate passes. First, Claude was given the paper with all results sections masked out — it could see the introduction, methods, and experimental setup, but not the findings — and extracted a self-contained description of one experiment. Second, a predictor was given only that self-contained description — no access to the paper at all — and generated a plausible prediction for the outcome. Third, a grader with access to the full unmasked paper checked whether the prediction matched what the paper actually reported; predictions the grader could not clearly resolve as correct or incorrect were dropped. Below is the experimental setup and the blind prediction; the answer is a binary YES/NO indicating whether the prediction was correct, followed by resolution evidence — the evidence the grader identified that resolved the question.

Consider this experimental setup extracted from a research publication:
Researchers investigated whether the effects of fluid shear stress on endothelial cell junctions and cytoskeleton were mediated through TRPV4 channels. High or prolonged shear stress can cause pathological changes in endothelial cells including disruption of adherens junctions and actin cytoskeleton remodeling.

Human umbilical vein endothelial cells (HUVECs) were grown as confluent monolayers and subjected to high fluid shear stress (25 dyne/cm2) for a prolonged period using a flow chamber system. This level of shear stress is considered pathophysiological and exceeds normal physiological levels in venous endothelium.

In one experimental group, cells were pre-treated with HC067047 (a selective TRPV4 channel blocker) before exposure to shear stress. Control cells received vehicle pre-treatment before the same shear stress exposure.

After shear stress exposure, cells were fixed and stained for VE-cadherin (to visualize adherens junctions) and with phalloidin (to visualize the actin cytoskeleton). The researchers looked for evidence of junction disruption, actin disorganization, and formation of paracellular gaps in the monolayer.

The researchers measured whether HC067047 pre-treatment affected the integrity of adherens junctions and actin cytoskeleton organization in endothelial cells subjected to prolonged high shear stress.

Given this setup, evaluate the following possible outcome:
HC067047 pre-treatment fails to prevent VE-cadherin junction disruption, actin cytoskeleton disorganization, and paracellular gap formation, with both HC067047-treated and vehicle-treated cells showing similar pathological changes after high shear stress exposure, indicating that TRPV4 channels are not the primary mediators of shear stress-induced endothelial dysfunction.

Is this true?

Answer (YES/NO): NO